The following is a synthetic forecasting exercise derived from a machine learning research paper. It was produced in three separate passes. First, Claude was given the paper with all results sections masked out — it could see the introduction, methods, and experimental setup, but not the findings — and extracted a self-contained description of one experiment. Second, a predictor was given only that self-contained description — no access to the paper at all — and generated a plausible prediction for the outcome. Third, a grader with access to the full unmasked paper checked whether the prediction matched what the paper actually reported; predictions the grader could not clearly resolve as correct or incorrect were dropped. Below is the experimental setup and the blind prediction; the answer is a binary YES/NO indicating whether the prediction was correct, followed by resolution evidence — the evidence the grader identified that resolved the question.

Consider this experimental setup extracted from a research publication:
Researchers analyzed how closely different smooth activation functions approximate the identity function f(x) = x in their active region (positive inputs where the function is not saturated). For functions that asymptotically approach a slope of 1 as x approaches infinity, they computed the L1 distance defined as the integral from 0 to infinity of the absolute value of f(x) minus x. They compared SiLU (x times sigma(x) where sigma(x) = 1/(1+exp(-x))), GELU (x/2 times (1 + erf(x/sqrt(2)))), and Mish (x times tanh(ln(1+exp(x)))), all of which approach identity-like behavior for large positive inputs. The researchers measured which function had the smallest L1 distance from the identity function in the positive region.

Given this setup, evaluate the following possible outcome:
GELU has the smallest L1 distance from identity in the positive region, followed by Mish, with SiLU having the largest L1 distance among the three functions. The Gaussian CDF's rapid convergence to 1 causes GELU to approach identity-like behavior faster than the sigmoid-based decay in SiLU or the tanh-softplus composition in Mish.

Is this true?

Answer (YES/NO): NO